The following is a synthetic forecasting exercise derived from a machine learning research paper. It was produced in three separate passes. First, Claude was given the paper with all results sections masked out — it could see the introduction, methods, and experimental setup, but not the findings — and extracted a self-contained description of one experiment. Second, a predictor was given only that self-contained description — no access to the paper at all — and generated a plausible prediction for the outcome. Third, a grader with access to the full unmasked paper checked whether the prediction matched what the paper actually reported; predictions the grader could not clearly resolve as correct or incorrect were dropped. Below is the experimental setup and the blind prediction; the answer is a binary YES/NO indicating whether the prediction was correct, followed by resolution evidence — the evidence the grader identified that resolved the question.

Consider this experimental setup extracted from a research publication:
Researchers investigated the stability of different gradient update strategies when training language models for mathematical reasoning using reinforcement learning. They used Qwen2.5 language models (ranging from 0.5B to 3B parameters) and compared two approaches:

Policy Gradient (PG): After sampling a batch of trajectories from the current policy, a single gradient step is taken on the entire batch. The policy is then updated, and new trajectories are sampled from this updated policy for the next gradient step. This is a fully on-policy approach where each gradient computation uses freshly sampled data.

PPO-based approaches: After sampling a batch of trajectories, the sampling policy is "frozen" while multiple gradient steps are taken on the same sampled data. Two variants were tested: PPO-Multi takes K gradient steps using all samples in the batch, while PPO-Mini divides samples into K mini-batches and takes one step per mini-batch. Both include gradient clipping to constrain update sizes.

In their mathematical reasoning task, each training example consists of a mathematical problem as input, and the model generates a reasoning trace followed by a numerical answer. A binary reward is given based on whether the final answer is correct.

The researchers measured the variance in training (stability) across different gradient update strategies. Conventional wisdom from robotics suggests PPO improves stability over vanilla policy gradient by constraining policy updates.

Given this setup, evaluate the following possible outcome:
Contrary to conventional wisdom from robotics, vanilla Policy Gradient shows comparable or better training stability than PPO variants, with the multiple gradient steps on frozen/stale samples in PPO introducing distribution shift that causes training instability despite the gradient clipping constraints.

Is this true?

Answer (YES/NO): YES